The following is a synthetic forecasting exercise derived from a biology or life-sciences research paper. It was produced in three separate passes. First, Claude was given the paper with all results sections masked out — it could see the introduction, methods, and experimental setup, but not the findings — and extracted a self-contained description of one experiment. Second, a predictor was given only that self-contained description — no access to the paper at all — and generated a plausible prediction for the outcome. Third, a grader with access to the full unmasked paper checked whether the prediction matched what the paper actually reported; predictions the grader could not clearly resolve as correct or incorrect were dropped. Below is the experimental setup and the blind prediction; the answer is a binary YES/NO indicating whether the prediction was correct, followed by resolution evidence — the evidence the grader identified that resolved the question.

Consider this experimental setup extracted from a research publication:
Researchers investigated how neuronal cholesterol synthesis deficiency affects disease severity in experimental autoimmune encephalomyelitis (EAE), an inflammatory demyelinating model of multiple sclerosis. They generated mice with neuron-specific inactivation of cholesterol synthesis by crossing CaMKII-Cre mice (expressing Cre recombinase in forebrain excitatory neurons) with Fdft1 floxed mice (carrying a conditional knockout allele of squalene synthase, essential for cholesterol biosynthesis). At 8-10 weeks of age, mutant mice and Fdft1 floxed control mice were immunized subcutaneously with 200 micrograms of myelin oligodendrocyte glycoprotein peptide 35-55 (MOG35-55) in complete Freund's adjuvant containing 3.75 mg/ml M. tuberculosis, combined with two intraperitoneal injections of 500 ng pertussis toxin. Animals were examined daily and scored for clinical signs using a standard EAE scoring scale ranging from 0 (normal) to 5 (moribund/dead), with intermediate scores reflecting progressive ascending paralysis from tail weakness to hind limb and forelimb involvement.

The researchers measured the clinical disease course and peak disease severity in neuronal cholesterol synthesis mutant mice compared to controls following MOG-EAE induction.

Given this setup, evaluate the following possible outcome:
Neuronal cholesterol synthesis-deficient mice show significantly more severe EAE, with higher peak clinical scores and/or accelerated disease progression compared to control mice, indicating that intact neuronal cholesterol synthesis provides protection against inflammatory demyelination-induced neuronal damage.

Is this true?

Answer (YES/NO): NO